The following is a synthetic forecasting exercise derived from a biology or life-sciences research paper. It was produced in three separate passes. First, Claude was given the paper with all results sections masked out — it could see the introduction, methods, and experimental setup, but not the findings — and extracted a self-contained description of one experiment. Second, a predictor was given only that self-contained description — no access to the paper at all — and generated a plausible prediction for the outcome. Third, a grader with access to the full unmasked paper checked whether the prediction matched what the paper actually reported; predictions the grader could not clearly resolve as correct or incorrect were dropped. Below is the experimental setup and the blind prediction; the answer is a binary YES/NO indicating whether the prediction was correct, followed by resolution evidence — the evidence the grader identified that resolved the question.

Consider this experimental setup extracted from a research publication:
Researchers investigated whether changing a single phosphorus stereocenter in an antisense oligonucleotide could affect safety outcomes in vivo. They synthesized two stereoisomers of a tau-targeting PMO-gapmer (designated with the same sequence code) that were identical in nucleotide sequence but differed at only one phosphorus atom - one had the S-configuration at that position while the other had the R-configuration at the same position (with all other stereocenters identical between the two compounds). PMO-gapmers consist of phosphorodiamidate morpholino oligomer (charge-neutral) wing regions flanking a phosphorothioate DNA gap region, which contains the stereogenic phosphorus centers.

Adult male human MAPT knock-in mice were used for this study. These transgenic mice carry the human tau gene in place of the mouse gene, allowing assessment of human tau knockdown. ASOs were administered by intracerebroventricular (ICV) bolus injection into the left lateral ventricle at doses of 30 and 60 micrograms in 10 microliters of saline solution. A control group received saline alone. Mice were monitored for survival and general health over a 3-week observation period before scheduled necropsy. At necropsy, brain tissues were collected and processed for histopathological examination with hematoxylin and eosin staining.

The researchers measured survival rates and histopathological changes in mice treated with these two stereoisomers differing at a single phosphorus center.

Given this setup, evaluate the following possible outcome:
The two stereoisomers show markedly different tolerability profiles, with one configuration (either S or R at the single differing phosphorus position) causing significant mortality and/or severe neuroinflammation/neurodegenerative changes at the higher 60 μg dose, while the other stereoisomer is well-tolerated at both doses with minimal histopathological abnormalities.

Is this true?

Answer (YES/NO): YES